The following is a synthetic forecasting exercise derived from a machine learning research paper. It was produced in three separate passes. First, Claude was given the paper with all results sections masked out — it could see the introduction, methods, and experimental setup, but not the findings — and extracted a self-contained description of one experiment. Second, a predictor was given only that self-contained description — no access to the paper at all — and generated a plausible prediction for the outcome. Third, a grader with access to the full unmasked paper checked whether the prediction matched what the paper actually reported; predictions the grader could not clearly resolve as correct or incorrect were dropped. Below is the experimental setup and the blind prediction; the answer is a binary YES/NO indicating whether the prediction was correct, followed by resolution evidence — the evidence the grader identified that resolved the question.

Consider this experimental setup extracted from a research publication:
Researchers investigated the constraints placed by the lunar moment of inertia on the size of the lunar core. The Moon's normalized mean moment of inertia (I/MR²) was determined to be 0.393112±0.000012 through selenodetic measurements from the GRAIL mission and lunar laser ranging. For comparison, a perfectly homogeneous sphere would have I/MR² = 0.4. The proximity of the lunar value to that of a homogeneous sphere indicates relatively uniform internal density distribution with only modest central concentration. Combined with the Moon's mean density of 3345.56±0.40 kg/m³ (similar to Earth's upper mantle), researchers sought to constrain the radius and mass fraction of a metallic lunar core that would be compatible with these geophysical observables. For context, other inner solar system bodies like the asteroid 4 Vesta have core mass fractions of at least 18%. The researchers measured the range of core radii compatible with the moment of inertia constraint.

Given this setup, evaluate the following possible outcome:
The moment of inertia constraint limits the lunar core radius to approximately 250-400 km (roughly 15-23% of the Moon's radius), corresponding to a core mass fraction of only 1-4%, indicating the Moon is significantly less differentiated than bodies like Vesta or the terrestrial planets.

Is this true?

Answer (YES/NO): NO